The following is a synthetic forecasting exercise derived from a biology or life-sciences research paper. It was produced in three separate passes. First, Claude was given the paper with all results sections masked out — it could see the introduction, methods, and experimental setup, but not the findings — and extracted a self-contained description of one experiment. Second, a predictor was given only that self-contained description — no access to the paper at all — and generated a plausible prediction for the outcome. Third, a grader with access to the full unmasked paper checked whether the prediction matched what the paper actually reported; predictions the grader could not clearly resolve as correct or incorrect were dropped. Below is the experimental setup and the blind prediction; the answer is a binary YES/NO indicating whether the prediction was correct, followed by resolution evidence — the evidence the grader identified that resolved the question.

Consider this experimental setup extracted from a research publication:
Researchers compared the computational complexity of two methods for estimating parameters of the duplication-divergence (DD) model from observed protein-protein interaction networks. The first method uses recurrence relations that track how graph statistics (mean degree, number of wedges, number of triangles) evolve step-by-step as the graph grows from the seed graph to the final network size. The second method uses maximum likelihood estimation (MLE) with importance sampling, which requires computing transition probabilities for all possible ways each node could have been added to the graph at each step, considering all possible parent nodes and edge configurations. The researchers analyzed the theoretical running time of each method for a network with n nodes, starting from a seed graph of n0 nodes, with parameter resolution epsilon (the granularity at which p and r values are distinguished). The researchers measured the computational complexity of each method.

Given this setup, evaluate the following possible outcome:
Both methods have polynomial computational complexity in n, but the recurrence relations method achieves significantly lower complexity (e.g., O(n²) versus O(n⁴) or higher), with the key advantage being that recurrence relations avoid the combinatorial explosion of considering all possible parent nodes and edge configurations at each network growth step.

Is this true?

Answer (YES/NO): NO